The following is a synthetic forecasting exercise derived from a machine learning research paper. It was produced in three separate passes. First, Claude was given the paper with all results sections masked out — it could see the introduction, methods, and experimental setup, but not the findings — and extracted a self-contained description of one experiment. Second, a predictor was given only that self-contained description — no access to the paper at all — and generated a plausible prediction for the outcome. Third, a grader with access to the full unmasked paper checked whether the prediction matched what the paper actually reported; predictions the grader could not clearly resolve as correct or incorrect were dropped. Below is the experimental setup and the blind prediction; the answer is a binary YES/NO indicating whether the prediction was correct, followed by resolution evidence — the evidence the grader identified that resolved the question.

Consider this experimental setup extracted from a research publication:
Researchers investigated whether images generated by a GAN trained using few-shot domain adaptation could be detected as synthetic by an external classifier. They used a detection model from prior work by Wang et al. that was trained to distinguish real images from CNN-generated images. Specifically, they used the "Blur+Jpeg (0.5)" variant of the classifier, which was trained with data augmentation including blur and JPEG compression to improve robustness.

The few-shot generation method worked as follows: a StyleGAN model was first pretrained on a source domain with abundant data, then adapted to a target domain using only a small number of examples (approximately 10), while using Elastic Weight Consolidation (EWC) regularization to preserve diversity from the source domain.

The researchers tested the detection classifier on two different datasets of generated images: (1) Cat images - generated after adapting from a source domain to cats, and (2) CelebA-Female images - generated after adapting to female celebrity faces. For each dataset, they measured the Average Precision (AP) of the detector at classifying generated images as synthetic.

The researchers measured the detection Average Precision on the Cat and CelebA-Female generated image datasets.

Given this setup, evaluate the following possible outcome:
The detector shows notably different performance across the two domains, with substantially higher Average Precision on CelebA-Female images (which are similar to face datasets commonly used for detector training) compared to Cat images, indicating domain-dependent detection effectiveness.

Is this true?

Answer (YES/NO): NO